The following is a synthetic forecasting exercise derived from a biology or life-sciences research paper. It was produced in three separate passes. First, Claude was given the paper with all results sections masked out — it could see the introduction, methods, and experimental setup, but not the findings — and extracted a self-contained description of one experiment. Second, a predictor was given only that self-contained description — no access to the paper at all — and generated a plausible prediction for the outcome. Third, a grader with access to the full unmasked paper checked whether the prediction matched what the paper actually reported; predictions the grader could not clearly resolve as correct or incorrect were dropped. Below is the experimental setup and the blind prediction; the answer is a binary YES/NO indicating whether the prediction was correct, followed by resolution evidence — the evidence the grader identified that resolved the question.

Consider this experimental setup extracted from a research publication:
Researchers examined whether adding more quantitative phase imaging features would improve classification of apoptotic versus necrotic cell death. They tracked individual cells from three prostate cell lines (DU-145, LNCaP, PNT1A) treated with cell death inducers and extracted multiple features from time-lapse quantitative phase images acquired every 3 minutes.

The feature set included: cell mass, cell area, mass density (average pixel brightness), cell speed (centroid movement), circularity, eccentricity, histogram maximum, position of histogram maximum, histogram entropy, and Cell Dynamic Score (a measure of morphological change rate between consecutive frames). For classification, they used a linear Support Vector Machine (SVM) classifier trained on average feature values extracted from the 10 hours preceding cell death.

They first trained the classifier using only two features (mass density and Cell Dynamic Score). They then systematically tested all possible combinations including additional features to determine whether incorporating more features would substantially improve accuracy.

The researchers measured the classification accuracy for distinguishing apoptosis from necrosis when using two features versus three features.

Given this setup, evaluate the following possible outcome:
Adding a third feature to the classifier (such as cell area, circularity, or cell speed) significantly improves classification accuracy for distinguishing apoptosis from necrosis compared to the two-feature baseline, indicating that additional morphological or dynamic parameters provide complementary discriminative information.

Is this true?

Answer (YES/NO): NO